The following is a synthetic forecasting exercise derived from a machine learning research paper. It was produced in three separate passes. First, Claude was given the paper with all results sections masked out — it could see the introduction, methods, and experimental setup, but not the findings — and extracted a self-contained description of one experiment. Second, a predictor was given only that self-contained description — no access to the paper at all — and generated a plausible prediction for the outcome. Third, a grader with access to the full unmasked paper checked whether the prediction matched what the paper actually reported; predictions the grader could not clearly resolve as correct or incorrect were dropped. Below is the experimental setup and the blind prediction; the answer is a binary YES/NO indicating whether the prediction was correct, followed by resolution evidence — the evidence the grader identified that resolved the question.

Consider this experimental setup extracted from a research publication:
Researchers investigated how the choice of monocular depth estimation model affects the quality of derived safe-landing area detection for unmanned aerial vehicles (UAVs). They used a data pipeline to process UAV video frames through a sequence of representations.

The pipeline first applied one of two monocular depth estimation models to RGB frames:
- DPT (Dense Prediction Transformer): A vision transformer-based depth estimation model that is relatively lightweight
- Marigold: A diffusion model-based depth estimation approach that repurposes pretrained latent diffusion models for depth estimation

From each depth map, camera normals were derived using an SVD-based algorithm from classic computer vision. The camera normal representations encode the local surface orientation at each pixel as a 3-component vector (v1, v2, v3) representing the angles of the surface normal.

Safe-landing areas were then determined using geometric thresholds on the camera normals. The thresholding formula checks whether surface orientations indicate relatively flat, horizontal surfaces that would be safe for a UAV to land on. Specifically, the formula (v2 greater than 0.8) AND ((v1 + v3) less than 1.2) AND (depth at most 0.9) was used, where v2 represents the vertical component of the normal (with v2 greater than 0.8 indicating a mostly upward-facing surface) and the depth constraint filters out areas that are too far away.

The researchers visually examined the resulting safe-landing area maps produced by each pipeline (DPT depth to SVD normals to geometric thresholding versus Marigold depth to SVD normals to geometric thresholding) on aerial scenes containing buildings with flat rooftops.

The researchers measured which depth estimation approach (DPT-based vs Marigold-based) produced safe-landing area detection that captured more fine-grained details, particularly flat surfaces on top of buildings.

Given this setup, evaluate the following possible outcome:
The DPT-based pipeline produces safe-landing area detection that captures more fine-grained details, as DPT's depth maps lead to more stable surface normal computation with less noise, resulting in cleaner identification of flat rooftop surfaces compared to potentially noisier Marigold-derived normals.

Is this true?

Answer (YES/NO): NO